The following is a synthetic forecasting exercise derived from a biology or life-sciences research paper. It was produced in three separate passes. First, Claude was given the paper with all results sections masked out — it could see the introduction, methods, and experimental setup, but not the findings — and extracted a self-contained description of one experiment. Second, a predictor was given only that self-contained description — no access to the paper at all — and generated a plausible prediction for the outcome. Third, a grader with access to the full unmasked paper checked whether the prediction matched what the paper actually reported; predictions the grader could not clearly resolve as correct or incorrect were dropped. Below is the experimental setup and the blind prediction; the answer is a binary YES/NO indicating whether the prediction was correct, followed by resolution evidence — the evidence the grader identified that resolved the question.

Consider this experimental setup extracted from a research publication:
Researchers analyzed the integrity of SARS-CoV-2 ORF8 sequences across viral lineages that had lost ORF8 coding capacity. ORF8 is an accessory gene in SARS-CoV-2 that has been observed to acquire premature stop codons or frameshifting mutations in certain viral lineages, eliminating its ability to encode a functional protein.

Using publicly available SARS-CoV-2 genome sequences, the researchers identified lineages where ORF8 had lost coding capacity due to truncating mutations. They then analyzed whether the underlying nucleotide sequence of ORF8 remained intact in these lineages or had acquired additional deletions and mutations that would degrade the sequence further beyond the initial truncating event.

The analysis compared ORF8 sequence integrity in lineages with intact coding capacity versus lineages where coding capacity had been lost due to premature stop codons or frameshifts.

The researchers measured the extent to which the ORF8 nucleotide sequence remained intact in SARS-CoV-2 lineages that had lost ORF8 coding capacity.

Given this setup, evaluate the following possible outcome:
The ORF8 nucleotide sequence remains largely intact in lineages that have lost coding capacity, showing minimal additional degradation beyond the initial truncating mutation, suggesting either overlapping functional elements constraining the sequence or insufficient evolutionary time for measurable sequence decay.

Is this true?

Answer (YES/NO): YES